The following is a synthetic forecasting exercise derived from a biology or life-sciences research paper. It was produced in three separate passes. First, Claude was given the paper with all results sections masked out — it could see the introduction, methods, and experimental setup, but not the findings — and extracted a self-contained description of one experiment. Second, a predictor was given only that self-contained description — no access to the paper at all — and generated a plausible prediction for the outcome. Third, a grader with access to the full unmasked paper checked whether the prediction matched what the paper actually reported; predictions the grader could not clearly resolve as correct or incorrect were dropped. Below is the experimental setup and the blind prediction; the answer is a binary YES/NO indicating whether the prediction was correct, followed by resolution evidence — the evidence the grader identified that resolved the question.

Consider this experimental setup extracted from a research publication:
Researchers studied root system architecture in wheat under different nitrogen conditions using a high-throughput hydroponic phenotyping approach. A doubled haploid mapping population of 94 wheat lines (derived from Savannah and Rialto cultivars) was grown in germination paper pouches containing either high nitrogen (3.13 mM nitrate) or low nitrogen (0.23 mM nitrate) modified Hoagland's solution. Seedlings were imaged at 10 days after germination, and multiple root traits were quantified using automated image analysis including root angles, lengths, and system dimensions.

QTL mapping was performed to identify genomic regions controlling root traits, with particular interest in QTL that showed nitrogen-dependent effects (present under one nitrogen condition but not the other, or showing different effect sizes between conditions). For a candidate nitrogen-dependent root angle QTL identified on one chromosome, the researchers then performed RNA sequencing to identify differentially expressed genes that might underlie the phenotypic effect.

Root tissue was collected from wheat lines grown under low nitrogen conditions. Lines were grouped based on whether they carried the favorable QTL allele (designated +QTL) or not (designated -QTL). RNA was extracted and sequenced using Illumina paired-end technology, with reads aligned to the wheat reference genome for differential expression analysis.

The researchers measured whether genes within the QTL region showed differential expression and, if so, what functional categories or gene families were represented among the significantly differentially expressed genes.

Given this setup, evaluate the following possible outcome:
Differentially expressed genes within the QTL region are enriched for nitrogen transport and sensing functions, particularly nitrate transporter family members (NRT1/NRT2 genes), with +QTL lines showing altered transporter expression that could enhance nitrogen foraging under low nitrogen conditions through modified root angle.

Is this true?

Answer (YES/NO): NO